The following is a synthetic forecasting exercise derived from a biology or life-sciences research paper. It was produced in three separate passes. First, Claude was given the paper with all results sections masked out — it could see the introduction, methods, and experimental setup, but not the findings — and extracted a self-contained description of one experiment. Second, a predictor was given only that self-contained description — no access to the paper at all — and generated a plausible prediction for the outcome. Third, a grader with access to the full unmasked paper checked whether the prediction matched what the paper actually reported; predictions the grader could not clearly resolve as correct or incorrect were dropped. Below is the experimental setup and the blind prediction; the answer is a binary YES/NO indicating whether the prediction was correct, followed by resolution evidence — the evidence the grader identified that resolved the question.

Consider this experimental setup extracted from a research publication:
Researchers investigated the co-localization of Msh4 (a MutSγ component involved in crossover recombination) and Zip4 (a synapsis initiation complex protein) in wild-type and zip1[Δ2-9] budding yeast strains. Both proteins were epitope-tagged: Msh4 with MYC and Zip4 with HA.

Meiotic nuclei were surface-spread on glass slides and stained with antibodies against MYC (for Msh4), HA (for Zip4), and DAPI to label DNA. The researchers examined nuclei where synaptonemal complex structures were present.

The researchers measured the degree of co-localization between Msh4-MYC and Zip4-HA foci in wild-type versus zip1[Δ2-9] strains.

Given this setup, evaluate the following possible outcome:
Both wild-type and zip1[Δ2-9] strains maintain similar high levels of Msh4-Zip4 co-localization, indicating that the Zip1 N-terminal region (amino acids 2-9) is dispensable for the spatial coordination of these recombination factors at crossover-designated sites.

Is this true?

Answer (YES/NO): NO